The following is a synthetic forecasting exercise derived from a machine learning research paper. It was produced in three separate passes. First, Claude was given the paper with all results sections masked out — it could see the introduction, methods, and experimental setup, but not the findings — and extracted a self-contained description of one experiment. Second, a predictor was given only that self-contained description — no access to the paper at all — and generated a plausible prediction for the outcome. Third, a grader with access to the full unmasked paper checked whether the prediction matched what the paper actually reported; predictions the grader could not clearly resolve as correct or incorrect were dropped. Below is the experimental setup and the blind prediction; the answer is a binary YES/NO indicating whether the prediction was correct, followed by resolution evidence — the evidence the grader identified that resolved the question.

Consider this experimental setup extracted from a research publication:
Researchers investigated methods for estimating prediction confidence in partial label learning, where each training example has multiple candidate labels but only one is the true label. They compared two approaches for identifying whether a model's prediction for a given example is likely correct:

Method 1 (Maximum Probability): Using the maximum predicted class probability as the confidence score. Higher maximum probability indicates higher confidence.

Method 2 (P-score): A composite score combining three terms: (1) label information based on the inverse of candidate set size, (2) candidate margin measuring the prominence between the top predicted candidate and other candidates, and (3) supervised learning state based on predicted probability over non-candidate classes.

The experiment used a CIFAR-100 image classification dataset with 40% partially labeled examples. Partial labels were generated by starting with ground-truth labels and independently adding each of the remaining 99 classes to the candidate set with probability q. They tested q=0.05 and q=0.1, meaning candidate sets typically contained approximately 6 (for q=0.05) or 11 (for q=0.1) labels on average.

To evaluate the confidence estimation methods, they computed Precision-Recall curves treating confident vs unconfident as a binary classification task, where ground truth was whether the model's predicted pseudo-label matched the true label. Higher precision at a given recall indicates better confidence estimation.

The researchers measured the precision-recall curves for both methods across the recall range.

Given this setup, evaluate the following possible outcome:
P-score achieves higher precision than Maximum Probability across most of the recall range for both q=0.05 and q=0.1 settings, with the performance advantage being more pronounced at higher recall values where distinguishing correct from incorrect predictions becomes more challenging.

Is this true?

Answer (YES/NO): NO